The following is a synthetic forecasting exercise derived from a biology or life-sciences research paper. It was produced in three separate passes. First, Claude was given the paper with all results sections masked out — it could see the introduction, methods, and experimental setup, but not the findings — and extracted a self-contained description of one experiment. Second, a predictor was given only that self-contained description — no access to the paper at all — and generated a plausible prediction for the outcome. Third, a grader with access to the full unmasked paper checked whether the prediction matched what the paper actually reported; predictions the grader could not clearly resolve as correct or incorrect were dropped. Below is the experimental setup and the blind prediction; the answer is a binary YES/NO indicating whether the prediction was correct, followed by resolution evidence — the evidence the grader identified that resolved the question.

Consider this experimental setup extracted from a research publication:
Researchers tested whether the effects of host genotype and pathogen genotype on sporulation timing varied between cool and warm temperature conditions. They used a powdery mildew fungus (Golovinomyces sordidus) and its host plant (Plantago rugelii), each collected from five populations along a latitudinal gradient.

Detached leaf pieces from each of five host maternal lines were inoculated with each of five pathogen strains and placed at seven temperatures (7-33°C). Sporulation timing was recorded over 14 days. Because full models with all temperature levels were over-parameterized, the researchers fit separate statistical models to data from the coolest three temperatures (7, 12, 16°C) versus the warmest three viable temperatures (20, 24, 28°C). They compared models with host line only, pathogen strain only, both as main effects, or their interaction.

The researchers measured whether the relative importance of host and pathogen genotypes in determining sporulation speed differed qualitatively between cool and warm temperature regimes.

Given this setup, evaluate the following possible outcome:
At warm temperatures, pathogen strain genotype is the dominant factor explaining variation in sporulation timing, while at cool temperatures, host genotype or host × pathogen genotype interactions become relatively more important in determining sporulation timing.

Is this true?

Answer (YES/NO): NO